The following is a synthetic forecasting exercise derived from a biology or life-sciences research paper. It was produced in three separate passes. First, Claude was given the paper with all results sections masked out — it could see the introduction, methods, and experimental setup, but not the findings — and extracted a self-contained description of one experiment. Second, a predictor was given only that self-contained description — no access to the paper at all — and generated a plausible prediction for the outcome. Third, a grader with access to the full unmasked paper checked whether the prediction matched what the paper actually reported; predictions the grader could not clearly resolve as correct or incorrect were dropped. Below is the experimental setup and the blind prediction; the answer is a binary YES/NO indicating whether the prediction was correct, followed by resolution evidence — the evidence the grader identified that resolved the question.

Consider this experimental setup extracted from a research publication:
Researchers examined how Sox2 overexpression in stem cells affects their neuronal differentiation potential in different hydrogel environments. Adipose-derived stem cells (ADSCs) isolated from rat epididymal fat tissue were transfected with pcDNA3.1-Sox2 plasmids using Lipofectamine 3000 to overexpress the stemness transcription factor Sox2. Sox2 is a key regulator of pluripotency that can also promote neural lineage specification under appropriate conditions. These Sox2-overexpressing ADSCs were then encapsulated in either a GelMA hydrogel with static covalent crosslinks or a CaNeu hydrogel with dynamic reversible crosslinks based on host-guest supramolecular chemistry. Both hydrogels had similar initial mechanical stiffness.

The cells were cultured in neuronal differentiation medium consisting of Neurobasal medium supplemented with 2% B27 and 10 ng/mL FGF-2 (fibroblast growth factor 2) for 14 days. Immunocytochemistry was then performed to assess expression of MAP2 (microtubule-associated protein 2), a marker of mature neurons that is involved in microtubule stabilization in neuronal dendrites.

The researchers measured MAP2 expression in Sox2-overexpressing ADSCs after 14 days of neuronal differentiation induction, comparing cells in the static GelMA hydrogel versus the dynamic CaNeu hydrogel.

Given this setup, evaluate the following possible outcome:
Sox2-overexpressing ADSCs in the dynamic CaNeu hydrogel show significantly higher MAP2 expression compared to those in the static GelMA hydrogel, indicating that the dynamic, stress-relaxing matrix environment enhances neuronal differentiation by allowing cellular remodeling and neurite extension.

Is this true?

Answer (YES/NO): YES